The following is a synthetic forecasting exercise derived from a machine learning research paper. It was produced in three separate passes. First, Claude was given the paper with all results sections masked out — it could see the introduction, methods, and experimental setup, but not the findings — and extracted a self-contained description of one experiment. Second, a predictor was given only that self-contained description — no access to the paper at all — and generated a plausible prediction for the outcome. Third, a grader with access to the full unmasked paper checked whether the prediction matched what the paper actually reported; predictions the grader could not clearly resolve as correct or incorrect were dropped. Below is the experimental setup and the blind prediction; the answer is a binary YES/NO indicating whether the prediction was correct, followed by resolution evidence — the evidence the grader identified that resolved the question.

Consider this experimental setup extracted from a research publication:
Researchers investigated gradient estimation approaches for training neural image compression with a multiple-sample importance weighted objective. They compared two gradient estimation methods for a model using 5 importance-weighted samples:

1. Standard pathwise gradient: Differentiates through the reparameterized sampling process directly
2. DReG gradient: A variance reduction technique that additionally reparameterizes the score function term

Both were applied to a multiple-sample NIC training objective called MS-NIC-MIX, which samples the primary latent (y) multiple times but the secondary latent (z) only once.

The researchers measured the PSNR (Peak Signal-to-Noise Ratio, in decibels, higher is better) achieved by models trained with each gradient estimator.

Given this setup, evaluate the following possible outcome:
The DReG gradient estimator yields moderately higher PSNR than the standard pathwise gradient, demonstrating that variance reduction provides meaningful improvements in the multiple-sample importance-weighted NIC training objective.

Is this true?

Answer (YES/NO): NO